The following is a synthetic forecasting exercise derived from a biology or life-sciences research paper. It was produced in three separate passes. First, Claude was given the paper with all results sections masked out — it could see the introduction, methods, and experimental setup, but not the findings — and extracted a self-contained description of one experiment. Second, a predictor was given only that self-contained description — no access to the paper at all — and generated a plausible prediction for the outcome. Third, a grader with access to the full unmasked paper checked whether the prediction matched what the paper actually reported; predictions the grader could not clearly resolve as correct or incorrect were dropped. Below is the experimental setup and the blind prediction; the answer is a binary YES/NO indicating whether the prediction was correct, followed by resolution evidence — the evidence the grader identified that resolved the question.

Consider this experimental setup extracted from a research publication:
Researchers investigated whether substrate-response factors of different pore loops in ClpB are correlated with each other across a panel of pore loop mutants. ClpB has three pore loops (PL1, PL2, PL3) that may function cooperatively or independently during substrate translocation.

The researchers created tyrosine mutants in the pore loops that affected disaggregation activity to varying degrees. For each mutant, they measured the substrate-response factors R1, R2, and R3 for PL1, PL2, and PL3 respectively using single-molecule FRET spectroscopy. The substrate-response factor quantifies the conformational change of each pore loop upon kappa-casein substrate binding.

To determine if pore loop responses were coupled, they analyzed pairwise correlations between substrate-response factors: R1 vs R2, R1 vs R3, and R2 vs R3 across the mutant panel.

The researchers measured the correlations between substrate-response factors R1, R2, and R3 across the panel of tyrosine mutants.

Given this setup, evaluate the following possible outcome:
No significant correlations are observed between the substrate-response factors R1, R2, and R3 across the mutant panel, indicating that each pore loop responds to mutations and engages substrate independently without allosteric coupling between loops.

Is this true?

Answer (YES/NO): NO